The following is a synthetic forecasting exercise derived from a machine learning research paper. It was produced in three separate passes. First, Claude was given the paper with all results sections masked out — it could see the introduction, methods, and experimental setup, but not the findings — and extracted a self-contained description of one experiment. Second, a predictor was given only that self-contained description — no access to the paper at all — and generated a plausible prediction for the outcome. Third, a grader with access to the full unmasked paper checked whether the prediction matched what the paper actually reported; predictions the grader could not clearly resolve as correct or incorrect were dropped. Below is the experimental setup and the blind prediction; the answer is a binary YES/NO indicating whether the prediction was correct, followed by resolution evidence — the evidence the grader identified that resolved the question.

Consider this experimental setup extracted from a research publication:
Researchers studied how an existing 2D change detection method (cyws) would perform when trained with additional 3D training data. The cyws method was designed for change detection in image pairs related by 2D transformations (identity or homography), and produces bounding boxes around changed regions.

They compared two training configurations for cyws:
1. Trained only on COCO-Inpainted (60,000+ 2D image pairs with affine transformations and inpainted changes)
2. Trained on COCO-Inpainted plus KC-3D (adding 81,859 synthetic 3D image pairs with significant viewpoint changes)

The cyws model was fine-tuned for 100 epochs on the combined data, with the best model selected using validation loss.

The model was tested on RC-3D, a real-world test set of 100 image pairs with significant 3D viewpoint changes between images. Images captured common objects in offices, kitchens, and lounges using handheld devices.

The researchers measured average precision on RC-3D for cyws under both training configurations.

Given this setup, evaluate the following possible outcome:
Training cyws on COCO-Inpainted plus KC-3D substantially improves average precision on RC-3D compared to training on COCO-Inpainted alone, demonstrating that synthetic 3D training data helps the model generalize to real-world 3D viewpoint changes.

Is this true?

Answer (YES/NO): NO